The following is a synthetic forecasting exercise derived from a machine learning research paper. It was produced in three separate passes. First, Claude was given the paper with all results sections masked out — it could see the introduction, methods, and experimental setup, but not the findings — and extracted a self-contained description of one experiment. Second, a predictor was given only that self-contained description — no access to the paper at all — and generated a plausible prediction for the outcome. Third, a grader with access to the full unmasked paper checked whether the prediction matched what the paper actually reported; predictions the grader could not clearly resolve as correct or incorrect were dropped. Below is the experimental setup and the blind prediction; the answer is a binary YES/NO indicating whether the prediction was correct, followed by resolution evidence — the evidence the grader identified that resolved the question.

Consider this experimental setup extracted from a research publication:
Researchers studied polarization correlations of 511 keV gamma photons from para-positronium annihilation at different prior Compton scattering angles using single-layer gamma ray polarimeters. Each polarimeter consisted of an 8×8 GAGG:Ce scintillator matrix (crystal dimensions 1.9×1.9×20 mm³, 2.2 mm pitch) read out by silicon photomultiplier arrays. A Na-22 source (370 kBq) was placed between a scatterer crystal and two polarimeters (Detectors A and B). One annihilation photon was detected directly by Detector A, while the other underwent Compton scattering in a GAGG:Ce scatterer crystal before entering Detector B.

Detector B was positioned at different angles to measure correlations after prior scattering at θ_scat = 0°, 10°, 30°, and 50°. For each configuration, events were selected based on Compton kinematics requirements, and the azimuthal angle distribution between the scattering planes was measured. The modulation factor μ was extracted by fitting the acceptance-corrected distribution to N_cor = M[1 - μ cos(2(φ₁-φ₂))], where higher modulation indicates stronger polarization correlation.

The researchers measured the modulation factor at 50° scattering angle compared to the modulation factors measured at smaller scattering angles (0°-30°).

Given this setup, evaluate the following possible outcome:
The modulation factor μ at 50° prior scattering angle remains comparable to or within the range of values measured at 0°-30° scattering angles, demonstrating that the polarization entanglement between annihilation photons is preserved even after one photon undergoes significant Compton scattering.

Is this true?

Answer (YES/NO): NO